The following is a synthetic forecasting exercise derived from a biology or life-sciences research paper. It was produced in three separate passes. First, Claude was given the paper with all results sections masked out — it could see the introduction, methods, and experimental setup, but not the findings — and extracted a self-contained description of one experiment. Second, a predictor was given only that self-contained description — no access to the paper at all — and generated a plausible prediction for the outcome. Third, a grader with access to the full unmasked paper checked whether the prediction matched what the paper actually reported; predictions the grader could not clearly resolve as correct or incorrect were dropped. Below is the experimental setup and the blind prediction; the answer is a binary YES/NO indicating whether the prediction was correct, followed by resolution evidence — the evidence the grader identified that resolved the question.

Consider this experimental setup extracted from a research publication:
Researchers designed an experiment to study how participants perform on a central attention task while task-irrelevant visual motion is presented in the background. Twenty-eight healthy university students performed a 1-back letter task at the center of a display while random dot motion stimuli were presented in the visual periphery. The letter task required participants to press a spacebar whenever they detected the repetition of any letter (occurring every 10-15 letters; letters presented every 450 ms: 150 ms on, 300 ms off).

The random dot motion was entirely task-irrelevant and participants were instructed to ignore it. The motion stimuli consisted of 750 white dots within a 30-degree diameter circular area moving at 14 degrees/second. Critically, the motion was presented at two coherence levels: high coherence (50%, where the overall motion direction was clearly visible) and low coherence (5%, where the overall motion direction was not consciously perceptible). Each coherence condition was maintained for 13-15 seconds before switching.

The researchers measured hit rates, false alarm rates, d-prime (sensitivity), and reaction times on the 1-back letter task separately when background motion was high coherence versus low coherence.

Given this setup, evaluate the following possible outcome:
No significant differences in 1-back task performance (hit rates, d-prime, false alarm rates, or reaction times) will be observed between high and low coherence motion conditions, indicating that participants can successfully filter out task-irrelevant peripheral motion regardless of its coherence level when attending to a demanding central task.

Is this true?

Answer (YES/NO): NO